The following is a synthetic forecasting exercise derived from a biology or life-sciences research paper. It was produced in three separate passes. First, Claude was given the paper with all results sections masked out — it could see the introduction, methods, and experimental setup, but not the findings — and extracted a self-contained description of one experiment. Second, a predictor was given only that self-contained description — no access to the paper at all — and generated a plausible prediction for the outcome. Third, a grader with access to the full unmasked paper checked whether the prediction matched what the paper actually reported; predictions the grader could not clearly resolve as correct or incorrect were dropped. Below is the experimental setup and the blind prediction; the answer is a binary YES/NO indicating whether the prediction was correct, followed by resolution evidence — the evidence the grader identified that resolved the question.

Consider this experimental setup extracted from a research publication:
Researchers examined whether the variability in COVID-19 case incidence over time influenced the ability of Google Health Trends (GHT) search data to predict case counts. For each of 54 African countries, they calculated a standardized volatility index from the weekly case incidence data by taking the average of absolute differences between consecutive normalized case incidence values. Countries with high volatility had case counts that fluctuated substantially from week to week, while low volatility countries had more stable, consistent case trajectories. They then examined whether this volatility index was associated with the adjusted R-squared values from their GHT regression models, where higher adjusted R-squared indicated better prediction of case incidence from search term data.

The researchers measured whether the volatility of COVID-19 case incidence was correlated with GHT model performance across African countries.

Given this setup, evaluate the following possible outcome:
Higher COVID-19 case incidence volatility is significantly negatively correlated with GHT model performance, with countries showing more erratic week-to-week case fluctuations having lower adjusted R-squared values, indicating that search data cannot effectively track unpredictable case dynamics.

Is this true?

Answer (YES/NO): YES